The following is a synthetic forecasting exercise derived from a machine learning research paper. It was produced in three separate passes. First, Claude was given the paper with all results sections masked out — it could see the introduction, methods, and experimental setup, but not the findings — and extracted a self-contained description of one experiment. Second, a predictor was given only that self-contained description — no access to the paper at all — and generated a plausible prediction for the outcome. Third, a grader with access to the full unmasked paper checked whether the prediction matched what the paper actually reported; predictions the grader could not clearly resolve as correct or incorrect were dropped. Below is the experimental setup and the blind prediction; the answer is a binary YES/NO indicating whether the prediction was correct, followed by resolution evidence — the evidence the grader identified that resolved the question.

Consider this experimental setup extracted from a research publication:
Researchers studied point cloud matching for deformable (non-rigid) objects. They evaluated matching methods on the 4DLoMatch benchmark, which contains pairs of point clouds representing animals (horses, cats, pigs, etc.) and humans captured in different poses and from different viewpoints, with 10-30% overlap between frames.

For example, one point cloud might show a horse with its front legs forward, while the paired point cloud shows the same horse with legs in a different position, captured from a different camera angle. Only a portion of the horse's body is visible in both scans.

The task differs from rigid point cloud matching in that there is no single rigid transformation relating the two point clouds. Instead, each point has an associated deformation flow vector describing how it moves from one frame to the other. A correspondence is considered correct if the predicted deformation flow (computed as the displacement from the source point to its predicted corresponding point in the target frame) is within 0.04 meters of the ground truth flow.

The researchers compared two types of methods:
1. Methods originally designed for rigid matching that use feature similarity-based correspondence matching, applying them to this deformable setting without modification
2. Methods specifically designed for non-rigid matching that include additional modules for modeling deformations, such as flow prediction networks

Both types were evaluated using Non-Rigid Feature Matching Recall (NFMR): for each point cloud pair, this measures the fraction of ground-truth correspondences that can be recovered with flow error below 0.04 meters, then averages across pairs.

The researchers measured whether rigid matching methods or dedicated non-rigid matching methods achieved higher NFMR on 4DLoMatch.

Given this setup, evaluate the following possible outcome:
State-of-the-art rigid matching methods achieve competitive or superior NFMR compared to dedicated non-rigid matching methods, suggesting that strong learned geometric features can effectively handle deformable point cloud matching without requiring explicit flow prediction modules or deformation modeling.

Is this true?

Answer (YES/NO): YES